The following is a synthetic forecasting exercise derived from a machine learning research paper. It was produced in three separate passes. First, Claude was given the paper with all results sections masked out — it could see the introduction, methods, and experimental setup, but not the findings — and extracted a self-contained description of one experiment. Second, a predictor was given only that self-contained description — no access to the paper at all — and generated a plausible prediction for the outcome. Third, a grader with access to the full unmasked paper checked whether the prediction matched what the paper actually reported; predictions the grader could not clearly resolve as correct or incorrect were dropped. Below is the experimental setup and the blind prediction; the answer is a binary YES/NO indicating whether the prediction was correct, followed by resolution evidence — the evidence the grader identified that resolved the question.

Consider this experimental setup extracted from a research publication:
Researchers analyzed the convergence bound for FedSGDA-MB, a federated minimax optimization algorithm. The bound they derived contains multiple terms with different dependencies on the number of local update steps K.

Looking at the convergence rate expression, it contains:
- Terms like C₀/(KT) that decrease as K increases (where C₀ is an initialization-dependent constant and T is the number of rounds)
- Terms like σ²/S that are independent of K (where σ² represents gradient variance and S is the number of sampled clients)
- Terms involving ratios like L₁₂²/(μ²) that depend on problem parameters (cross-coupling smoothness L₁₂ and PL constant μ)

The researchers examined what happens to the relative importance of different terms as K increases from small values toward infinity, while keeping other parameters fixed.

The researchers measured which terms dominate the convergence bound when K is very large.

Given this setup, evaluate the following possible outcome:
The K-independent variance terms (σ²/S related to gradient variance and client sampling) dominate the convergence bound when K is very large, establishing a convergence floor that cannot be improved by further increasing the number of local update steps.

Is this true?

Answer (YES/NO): NO